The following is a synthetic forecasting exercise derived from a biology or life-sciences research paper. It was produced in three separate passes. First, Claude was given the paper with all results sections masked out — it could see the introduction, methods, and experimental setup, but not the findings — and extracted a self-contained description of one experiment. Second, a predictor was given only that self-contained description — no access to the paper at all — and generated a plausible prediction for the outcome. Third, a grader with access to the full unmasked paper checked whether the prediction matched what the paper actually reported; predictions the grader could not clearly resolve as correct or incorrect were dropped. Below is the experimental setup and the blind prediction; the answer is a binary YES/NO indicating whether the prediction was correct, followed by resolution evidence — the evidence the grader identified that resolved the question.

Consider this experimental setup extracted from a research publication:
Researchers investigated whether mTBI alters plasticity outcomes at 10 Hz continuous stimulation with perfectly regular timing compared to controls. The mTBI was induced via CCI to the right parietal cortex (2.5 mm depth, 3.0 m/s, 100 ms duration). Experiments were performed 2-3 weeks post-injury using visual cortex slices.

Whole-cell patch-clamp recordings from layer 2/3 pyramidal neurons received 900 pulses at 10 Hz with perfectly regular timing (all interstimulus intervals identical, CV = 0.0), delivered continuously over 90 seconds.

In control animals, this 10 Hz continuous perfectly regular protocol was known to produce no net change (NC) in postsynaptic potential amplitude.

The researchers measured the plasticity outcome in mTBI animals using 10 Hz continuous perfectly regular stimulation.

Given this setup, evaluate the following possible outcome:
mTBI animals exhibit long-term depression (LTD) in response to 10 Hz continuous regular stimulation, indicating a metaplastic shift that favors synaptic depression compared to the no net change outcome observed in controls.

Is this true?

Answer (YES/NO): NO